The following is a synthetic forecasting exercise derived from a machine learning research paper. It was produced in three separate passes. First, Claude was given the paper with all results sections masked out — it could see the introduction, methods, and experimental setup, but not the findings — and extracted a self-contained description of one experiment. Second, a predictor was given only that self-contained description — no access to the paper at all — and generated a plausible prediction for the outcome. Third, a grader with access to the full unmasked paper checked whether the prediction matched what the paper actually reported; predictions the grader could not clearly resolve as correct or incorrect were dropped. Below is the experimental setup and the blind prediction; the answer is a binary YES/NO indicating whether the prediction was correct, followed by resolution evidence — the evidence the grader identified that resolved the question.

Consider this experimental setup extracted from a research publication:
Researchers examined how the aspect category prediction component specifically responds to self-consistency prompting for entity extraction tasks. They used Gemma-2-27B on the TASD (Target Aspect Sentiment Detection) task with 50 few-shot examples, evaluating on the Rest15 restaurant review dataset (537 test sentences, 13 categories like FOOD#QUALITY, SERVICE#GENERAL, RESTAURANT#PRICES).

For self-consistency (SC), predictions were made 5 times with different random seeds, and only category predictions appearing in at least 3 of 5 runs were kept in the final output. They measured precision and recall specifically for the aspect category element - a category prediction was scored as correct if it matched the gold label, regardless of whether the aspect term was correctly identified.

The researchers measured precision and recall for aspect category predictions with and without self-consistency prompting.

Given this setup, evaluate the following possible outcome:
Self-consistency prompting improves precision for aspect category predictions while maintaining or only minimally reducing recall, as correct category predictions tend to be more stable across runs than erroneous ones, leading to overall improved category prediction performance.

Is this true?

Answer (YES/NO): NO